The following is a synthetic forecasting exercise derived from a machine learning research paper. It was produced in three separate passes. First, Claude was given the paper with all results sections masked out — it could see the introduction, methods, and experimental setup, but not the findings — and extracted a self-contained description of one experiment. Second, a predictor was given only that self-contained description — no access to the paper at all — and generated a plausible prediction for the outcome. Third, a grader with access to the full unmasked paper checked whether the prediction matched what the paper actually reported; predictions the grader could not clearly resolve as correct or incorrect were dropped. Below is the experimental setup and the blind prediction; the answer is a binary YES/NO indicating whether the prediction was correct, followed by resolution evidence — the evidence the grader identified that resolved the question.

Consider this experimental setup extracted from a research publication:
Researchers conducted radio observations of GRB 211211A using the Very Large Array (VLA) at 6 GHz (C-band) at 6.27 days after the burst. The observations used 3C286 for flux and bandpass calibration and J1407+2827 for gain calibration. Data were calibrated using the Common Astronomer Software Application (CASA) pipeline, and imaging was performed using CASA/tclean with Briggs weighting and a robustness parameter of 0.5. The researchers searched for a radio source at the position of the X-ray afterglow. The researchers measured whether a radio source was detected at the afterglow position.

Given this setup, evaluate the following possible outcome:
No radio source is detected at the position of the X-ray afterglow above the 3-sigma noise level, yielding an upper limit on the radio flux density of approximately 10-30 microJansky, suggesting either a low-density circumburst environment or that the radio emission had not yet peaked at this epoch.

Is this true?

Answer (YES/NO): YES